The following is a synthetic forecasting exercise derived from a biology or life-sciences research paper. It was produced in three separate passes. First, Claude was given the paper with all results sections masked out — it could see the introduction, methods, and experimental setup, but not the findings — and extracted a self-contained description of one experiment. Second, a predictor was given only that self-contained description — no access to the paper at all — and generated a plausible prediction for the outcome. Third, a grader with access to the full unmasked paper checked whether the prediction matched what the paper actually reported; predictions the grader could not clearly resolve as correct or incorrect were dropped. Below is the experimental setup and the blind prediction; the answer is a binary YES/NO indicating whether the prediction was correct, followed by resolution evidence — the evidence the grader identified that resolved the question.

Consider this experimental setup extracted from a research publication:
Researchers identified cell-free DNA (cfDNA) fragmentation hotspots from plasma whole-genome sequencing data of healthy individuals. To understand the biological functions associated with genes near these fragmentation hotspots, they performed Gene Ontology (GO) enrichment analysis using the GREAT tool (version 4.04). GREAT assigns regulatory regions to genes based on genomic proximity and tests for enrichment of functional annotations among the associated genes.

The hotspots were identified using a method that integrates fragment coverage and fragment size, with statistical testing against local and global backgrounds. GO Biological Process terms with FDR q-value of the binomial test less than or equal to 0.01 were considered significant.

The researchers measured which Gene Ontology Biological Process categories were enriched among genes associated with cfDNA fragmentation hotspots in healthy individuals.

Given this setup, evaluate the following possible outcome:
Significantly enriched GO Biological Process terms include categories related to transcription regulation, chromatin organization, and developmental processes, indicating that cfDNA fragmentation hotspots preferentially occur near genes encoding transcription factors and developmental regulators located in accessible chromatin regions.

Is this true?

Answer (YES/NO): NO